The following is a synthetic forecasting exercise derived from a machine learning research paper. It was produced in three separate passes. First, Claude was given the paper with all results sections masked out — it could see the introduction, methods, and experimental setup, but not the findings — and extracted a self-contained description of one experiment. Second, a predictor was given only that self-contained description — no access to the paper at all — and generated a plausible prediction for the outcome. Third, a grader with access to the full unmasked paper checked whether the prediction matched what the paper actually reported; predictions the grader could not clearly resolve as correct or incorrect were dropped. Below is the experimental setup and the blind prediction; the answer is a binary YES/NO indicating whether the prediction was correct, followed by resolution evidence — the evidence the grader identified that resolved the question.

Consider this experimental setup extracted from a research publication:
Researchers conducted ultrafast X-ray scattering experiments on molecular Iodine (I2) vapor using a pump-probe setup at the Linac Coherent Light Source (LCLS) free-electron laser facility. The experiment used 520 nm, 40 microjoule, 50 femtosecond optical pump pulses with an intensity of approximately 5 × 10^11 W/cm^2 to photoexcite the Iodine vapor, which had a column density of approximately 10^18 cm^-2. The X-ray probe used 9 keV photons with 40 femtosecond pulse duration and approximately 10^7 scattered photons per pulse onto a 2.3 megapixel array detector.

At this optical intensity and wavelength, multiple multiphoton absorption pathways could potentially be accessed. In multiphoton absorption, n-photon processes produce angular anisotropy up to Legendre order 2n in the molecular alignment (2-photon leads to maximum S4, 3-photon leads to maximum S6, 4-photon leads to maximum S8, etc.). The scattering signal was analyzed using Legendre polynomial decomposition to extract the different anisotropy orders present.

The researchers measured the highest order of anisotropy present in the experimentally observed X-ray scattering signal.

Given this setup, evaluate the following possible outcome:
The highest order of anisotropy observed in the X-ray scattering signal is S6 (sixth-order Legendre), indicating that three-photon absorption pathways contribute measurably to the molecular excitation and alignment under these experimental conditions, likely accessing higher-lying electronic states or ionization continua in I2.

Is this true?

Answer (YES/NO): NO